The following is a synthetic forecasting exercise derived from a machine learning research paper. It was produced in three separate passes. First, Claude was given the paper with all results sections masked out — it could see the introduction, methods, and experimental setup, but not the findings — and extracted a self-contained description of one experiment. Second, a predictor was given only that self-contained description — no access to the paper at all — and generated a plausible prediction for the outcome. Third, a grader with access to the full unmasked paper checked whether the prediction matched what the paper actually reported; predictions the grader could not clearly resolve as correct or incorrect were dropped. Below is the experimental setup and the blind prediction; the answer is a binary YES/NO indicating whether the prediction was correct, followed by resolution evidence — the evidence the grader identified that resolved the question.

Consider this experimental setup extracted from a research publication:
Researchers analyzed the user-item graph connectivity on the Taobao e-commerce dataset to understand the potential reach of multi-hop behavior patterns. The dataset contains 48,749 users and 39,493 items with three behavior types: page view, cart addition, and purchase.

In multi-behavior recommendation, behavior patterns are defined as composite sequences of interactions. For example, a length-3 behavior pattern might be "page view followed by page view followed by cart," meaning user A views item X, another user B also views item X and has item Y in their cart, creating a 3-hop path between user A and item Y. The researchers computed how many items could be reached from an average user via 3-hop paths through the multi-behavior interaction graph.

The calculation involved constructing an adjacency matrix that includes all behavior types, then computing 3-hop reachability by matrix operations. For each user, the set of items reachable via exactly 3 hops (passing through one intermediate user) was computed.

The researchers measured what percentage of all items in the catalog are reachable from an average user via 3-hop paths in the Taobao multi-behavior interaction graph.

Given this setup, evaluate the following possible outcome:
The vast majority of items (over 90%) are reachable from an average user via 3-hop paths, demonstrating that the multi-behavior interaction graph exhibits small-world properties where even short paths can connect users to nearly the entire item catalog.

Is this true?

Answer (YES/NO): YES